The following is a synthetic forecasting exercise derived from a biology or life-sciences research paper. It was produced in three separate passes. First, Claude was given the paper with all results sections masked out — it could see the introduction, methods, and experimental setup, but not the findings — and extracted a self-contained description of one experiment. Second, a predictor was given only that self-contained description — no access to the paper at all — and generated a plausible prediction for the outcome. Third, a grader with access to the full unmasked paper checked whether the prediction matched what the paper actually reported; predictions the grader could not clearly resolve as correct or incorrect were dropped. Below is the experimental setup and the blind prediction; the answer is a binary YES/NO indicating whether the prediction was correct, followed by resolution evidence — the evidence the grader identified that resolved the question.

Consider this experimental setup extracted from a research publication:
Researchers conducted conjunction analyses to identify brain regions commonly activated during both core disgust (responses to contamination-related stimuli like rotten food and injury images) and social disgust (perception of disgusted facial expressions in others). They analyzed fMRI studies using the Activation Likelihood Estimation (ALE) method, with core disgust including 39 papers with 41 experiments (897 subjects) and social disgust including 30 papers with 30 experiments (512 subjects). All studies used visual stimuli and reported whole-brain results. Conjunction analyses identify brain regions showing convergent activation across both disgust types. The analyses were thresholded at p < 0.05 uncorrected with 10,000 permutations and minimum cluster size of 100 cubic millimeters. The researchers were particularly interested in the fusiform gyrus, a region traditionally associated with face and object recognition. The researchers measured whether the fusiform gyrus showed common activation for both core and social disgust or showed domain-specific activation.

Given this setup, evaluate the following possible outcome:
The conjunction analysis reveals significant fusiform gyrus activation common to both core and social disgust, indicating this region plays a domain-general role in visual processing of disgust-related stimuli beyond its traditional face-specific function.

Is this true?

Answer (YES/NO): YES